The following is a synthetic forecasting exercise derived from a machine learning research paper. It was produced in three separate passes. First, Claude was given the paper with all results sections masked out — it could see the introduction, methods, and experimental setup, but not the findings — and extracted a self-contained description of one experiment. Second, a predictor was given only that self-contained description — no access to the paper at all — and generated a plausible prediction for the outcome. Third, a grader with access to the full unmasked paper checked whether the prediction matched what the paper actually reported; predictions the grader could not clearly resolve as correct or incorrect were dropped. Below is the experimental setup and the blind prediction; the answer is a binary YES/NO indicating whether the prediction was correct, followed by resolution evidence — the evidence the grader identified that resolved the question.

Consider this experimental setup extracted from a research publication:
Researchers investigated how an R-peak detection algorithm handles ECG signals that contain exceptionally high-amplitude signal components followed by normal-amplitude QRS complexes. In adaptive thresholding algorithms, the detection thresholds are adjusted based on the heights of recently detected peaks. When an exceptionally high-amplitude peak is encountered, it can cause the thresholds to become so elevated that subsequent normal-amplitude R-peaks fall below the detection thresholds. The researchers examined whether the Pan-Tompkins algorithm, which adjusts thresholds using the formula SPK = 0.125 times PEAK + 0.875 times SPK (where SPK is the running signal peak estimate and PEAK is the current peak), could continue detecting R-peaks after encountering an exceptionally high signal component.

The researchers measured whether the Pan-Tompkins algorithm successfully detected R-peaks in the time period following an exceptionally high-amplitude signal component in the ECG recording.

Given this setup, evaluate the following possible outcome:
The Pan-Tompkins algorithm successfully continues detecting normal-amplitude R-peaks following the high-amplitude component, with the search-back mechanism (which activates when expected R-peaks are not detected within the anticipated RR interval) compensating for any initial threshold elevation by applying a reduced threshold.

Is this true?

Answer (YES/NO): NO